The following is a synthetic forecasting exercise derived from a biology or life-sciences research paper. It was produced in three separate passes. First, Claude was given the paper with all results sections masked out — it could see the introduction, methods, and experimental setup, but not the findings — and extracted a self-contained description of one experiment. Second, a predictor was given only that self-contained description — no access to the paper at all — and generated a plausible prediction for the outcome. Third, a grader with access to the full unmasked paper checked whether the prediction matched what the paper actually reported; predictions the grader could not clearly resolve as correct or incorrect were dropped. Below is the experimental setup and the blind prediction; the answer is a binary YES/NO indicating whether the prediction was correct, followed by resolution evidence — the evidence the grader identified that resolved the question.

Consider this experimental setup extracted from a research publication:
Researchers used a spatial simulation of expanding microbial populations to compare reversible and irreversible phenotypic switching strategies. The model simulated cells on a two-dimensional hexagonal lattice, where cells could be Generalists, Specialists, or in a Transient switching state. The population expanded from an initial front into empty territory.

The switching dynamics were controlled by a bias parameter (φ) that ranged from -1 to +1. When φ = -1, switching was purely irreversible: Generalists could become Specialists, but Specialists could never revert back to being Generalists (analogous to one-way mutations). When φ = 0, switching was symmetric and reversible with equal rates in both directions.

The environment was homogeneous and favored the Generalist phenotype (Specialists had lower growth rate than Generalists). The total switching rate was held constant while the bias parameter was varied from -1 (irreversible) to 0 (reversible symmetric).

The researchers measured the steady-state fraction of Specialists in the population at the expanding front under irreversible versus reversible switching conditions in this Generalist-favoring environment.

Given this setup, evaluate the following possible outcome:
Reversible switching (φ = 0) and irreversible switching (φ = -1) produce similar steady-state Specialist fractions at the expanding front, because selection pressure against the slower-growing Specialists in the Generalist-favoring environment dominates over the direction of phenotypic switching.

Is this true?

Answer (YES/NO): NO